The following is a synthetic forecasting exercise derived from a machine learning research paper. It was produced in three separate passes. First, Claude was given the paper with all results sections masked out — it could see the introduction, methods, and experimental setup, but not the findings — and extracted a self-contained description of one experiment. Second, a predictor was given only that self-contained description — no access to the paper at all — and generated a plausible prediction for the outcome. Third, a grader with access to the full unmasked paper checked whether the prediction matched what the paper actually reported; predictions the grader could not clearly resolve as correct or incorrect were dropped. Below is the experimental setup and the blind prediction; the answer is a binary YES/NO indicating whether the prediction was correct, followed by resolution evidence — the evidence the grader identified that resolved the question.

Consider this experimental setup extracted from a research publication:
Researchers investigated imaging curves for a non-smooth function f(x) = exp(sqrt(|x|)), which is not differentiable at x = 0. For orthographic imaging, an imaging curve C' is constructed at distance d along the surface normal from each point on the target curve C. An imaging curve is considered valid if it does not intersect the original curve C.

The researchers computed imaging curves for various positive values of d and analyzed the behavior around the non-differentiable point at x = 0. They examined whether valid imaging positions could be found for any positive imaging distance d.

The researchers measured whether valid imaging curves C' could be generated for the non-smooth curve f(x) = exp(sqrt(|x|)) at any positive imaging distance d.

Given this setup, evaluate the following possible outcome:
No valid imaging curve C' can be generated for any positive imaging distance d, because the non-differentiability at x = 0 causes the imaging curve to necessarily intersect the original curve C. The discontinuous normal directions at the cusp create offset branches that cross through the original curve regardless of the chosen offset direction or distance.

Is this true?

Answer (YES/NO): YES